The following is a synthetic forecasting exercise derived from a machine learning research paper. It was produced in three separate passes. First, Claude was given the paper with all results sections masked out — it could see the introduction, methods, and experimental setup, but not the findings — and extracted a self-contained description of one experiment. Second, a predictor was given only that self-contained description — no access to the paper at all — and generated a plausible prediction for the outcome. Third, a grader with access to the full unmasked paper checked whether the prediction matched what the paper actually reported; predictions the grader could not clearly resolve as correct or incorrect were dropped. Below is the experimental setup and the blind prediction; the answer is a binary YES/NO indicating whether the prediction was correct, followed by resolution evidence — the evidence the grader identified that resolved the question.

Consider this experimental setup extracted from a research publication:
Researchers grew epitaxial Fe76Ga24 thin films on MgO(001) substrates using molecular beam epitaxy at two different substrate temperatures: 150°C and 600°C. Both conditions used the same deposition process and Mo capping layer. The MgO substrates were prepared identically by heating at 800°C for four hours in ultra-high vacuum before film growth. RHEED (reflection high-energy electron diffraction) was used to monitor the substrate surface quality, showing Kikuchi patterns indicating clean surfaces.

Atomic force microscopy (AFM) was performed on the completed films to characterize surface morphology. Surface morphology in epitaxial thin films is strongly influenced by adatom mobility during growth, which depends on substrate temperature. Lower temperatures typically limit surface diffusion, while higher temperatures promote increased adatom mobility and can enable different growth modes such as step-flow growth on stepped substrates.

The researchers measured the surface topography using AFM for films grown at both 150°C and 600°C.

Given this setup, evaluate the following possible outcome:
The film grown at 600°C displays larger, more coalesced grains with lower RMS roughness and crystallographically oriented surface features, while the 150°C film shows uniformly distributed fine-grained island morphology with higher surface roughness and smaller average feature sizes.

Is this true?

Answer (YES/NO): NO